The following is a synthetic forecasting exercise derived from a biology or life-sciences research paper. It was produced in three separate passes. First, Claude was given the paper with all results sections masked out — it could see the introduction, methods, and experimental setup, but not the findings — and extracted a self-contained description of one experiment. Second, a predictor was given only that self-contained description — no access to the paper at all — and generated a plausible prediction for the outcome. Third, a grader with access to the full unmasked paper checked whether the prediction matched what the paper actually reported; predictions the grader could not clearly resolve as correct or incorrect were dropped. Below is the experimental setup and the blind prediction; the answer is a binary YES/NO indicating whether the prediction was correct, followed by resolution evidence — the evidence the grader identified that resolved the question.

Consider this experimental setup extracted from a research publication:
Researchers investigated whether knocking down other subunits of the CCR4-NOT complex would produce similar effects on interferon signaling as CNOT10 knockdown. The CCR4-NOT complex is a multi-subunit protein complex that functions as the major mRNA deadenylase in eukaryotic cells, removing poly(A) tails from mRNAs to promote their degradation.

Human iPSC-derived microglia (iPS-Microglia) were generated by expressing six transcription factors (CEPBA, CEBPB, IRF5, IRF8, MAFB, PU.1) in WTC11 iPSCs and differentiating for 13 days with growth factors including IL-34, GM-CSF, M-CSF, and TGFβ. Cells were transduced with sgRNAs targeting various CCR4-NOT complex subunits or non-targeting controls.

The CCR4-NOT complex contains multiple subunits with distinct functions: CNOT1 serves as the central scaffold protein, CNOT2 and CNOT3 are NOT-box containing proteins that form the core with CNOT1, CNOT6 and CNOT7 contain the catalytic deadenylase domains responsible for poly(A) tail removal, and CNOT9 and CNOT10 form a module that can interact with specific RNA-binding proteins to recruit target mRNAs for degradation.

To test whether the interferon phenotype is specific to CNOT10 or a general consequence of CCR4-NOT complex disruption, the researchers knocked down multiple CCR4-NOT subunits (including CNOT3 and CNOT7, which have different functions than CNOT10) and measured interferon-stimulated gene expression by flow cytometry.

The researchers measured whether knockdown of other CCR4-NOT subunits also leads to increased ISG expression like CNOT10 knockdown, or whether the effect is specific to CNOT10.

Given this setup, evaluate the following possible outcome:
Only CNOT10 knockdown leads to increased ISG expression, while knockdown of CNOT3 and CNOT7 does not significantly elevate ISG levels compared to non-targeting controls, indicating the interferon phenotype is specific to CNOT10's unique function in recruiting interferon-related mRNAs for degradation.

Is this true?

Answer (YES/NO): NO